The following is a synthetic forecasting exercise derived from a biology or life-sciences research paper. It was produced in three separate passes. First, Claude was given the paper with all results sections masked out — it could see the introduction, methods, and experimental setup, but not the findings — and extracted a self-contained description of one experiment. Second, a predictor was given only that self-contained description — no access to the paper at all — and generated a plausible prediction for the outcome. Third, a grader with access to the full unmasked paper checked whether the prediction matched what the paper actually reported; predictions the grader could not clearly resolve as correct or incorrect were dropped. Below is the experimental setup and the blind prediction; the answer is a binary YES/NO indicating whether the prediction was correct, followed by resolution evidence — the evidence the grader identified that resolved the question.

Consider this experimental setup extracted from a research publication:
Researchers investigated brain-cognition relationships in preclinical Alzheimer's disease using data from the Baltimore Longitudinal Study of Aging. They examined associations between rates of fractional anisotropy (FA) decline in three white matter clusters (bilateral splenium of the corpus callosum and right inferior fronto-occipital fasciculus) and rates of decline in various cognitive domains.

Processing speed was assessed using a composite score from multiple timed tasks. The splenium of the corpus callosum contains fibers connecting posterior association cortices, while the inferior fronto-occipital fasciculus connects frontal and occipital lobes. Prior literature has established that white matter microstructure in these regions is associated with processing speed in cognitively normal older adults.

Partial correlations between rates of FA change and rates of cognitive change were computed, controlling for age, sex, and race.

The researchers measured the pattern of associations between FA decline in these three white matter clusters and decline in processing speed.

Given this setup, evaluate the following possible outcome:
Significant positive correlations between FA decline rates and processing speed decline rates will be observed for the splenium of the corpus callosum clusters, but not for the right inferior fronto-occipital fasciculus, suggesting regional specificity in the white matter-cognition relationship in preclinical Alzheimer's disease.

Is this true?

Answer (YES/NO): NO